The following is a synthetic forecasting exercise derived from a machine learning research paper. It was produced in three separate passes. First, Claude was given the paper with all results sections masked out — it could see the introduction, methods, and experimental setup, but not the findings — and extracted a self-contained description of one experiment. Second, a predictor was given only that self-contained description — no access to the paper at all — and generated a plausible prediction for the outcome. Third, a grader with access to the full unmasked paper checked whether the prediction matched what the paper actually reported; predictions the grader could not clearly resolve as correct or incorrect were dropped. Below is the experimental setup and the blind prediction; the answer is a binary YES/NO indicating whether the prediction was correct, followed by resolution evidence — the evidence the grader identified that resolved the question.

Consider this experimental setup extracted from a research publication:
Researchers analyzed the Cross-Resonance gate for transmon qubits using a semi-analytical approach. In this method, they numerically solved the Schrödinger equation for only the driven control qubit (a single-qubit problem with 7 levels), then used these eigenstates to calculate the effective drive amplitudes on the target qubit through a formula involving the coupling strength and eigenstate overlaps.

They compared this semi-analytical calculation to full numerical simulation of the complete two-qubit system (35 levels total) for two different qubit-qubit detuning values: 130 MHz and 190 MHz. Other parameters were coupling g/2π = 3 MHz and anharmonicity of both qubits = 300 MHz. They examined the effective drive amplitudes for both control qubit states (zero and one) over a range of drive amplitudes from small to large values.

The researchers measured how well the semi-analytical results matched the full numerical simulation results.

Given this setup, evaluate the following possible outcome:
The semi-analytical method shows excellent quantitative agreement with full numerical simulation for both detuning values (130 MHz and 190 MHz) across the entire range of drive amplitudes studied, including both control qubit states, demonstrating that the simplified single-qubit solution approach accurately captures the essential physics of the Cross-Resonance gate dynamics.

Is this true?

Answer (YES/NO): YES